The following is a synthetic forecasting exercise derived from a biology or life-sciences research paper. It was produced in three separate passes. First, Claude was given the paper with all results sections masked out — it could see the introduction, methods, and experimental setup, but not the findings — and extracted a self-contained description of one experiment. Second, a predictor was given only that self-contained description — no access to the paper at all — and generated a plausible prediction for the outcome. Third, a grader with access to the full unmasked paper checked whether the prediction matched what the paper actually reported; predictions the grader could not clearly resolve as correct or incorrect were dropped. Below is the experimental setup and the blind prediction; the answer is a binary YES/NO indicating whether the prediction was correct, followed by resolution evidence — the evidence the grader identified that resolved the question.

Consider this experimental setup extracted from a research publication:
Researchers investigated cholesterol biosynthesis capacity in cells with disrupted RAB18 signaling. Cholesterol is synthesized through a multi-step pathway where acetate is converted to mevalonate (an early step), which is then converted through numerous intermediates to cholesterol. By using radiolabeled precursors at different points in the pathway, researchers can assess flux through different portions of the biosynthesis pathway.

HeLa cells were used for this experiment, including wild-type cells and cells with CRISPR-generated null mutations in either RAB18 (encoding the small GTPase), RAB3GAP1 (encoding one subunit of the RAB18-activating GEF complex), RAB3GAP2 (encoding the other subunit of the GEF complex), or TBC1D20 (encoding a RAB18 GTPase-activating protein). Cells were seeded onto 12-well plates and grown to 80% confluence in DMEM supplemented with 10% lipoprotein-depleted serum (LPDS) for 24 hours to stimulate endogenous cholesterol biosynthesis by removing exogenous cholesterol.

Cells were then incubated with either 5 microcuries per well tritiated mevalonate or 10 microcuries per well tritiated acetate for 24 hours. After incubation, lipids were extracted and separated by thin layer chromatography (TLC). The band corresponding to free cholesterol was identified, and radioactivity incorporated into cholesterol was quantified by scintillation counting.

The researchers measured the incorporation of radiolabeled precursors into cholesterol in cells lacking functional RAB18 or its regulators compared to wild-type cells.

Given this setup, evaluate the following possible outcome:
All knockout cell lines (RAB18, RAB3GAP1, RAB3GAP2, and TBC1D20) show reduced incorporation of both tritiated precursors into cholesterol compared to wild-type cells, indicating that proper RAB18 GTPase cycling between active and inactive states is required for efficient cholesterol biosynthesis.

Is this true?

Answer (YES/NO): YES